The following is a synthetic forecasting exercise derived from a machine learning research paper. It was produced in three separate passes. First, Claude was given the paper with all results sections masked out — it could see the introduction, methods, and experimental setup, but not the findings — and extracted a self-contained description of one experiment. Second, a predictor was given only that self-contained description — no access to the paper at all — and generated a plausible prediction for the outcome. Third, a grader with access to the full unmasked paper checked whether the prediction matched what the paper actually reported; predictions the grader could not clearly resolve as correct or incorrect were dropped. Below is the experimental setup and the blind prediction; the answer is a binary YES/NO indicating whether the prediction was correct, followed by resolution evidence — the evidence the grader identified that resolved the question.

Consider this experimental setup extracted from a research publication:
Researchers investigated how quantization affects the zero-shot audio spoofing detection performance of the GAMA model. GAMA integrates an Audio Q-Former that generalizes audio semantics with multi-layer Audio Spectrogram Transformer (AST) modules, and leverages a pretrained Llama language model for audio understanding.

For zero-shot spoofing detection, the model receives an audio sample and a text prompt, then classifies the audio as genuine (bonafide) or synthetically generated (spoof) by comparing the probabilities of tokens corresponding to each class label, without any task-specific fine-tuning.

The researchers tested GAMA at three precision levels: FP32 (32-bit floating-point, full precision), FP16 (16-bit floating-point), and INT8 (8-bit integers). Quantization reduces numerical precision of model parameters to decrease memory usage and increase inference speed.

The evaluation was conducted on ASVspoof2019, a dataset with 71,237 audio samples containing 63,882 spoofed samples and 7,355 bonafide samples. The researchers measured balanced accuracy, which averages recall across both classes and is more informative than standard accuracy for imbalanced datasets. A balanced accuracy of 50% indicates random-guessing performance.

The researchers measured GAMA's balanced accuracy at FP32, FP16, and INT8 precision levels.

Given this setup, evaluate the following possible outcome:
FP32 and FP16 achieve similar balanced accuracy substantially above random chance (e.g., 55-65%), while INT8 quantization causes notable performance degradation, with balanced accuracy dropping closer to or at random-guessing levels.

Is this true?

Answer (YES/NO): NO